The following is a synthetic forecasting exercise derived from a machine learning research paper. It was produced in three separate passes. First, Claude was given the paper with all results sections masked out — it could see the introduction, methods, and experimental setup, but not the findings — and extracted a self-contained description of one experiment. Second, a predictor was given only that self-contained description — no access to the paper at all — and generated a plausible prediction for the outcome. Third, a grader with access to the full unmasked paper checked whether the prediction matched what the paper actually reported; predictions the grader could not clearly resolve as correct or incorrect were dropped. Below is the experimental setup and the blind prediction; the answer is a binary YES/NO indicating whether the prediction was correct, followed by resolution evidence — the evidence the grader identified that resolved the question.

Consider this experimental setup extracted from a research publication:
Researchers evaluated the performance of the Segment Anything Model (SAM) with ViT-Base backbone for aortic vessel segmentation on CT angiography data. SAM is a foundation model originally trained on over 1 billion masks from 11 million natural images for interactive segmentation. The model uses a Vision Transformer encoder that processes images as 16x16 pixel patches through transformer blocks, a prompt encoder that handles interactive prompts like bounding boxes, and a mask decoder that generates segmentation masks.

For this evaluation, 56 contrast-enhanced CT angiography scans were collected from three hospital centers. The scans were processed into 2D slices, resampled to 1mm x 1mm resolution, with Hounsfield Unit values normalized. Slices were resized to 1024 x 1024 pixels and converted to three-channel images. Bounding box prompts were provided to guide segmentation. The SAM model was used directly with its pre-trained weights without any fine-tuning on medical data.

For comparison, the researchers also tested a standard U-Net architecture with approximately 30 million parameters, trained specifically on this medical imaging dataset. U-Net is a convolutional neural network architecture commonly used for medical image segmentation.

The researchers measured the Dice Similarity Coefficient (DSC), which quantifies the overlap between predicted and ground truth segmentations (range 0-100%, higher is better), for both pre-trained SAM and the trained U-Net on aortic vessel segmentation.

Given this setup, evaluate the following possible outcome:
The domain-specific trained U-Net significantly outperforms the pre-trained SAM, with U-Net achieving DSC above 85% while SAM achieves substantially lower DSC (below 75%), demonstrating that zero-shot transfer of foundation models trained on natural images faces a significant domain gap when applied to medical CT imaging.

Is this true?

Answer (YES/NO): NO